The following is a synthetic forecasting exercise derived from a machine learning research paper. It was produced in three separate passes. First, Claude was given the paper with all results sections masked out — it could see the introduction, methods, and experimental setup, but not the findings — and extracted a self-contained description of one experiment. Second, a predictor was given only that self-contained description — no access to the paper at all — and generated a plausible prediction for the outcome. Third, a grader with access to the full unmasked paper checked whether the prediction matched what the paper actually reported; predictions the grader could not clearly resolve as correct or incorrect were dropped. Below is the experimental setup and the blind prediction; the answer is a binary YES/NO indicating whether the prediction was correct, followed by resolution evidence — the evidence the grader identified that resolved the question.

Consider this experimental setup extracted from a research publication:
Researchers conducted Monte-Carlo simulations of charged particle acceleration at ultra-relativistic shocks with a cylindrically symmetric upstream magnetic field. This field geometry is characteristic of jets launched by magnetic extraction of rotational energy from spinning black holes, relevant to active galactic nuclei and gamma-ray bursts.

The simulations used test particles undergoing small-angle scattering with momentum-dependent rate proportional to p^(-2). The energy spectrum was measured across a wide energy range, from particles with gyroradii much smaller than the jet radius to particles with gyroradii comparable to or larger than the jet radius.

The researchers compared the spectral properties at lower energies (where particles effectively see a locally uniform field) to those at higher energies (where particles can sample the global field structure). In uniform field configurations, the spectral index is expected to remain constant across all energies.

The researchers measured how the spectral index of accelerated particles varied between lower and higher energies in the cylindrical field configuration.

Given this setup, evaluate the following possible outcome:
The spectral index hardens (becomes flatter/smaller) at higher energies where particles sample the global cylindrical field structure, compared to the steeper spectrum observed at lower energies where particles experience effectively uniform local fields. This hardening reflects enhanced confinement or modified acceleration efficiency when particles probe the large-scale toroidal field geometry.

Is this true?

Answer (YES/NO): YES